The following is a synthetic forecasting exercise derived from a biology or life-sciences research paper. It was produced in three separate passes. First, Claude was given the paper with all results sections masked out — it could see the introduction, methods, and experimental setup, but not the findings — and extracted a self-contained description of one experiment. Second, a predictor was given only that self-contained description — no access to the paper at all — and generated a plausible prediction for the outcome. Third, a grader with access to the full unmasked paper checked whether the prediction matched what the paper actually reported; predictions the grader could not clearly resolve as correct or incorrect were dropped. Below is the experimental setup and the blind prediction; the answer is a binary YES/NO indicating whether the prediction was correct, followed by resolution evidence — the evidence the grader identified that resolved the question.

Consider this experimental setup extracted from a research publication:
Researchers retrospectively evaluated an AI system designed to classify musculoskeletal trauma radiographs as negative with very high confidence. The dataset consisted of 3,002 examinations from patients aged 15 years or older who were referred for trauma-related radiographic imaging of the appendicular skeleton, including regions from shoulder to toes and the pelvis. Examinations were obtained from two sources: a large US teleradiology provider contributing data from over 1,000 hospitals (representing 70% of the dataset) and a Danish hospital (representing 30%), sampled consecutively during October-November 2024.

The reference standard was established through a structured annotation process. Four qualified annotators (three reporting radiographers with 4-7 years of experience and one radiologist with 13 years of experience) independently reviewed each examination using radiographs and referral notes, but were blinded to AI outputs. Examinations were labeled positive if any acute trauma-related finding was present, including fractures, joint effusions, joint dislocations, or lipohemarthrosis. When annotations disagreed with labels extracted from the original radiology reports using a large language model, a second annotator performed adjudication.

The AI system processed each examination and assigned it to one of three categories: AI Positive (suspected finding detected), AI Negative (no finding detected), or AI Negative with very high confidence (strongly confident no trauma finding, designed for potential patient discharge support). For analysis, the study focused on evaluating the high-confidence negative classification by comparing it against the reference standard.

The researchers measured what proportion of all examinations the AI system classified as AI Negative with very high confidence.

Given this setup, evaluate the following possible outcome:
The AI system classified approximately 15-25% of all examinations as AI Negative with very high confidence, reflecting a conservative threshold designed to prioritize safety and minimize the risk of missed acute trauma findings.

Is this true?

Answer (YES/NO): NO